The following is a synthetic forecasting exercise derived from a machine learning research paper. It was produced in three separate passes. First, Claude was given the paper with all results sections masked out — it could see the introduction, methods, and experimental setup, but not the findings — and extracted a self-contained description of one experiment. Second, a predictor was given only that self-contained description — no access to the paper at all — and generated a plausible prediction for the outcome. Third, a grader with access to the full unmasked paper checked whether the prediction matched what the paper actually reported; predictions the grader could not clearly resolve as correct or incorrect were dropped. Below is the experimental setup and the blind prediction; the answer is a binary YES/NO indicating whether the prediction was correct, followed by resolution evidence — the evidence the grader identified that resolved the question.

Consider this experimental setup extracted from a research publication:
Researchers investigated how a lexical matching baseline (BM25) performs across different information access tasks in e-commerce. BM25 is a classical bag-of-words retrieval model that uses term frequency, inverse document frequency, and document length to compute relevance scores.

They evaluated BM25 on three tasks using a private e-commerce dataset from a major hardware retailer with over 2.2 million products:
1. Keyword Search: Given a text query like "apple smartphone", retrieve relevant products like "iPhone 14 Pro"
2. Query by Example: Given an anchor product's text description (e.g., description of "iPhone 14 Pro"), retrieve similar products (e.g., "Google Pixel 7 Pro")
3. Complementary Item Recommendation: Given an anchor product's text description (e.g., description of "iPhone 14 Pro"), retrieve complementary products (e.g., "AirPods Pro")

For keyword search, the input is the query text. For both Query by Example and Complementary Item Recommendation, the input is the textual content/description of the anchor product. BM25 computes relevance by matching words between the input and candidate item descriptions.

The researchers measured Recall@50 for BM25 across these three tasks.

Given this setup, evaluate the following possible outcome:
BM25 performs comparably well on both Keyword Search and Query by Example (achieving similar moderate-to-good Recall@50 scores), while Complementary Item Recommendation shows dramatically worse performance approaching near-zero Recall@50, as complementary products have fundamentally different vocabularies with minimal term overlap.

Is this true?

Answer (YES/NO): NO